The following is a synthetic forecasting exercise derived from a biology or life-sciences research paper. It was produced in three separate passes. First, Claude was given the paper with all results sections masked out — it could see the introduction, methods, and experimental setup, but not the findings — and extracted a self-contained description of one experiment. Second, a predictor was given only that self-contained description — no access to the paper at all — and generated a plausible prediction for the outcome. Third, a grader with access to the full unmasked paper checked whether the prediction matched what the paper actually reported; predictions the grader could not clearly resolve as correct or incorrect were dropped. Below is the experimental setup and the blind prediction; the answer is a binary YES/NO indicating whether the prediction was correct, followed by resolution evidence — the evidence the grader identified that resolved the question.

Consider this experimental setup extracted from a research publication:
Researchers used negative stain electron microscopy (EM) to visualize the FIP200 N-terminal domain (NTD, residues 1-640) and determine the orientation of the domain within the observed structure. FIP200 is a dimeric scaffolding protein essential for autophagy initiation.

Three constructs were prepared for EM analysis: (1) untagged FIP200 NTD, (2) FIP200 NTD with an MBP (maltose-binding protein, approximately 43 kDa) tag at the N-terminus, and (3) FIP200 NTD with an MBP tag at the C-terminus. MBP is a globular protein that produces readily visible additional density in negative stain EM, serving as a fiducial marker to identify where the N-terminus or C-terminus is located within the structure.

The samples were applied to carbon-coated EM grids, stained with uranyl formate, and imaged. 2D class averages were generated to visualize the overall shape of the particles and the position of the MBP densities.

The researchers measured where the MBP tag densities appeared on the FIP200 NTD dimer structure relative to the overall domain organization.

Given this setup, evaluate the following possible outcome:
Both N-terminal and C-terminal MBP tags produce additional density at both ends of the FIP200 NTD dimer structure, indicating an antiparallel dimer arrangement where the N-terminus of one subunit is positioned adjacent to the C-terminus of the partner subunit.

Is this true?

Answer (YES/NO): NO